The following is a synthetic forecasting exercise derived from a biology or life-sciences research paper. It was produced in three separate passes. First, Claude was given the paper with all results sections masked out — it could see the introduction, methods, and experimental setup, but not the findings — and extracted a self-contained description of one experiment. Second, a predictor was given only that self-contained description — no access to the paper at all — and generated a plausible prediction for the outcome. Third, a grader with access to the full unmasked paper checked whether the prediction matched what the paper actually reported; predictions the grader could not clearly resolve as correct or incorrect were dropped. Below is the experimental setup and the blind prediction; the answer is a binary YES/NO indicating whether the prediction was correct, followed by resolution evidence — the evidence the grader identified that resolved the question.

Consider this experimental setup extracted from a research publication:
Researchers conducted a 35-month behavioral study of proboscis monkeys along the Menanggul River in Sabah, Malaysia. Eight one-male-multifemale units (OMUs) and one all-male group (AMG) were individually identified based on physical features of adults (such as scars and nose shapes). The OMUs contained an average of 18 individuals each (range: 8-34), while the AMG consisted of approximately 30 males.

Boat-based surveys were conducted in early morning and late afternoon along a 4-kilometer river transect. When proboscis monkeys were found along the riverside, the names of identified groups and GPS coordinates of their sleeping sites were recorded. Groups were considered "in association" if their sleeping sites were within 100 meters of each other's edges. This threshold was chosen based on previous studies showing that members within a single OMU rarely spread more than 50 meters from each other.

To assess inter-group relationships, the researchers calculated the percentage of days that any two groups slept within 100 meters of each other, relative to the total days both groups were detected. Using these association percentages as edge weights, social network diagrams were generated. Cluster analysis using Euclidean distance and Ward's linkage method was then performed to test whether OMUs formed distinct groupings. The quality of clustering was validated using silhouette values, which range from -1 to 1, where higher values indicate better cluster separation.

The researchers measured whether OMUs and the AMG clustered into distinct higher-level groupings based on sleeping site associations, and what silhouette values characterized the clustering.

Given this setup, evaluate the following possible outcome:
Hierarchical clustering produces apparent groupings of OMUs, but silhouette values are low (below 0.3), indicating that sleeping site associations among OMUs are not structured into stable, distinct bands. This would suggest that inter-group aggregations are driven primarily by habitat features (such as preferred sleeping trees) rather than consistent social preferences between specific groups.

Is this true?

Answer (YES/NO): NO